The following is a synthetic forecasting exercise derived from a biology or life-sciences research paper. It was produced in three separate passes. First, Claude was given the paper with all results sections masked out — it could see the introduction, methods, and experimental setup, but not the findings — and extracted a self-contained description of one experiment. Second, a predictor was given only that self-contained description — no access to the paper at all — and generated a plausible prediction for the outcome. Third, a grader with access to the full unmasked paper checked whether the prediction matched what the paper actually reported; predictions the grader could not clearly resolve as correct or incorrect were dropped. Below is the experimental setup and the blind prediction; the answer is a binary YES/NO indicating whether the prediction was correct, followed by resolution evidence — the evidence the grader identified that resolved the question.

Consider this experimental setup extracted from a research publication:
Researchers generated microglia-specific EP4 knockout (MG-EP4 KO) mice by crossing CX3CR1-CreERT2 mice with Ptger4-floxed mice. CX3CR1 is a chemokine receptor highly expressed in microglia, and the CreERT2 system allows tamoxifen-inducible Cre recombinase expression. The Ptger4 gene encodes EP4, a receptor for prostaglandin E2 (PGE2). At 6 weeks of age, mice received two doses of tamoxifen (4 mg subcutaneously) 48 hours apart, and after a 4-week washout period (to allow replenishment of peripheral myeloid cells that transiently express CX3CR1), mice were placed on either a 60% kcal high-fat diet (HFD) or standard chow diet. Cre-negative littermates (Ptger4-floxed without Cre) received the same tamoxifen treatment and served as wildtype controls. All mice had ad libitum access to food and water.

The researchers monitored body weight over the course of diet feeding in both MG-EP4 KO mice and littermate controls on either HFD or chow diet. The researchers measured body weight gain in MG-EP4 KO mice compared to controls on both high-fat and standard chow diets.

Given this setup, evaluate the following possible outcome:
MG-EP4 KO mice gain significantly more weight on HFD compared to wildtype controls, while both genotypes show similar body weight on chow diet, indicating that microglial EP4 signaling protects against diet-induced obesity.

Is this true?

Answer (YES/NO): NO